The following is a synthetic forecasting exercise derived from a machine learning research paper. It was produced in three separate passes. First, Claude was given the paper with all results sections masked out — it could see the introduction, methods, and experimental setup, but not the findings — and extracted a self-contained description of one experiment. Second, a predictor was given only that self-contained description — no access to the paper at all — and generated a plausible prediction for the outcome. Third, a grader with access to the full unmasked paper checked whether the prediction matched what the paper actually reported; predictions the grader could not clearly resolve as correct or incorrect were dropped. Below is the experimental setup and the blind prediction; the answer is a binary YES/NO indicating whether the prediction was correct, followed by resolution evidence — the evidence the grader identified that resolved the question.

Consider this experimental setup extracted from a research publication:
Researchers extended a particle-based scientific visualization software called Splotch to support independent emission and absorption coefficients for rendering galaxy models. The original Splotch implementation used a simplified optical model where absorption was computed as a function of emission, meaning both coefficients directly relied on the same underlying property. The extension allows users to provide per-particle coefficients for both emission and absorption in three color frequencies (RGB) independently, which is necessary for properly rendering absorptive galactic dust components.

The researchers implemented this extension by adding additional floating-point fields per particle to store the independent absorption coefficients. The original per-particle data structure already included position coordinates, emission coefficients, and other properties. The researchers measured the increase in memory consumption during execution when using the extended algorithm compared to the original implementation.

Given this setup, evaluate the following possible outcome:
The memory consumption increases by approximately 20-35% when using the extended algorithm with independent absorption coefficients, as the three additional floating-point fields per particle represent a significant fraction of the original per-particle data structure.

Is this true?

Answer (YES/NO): YES